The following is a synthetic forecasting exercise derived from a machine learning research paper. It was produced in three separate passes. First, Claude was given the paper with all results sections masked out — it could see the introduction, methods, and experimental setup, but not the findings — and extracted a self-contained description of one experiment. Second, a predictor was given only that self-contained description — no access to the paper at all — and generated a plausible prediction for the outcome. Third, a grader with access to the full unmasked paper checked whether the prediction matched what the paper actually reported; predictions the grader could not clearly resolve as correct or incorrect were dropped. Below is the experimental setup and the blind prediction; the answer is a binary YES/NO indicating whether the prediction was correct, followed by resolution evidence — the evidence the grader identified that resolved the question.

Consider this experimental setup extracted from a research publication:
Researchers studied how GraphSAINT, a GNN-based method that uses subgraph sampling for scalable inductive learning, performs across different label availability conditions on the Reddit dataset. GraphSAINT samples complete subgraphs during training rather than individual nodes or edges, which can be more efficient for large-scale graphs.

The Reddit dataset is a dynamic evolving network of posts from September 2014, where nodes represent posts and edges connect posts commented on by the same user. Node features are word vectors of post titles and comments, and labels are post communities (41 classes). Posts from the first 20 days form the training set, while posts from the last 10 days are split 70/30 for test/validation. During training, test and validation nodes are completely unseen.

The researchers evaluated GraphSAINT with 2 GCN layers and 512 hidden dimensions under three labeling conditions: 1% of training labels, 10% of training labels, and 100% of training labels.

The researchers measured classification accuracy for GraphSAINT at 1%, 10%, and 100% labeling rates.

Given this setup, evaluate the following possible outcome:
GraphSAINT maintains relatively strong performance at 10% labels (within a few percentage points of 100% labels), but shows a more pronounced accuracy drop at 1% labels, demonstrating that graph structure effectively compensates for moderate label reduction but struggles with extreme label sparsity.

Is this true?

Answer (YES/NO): YES